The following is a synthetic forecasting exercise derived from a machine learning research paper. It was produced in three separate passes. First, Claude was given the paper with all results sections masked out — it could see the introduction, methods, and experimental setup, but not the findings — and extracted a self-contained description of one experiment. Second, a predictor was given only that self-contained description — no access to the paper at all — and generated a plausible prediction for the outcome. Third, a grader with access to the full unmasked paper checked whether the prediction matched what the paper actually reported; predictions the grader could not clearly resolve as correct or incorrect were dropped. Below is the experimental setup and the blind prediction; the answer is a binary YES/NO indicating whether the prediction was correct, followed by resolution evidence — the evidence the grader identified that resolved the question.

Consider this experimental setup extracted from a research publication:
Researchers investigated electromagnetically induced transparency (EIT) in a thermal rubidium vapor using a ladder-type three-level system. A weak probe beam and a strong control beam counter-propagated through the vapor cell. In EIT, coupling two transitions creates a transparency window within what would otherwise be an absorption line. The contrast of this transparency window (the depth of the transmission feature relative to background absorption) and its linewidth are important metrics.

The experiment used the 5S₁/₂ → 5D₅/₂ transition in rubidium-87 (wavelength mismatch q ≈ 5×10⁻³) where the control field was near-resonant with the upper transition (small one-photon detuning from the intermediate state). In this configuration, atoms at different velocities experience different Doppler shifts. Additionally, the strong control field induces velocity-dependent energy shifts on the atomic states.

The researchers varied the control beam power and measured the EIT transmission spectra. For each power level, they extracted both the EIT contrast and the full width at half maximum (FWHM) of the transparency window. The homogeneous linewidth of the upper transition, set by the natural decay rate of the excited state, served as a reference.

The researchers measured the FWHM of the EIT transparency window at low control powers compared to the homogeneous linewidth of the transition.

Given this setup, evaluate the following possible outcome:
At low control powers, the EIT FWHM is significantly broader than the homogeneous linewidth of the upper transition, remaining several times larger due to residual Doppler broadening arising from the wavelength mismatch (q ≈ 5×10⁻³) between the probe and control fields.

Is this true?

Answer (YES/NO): NO